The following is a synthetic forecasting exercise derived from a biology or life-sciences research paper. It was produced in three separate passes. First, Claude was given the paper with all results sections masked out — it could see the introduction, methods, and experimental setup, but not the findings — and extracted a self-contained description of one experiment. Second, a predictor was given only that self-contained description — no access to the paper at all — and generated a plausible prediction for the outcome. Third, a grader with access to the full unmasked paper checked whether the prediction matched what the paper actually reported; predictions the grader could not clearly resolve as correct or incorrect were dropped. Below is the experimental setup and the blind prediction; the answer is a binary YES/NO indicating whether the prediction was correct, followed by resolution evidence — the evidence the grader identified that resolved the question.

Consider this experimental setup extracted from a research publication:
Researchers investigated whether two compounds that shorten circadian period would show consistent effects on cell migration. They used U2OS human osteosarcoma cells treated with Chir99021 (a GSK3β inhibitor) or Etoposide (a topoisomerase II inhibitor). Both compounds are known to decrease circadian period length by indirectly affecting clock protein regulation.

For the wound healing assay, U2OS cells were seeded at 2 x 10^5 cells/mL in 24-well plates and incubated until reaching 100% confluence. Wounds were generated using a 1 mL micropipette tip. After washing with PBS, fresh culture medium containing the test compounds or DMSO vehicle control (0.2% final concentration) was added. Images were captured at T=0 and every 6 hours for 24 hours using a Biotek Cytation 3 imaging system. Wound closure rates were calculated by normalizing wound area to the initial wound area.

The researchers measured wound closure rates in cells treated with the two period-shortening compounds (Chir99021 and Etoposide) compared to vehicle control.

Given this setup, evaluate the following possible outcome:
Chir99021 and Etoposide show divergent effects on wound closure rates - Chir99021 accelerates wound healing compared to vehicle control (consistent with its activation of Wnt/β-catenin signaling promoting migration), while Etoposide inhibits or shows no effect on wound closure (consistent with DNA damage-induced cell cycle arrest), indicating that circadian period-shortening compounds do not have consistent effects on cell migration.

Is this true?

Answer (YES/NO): NO